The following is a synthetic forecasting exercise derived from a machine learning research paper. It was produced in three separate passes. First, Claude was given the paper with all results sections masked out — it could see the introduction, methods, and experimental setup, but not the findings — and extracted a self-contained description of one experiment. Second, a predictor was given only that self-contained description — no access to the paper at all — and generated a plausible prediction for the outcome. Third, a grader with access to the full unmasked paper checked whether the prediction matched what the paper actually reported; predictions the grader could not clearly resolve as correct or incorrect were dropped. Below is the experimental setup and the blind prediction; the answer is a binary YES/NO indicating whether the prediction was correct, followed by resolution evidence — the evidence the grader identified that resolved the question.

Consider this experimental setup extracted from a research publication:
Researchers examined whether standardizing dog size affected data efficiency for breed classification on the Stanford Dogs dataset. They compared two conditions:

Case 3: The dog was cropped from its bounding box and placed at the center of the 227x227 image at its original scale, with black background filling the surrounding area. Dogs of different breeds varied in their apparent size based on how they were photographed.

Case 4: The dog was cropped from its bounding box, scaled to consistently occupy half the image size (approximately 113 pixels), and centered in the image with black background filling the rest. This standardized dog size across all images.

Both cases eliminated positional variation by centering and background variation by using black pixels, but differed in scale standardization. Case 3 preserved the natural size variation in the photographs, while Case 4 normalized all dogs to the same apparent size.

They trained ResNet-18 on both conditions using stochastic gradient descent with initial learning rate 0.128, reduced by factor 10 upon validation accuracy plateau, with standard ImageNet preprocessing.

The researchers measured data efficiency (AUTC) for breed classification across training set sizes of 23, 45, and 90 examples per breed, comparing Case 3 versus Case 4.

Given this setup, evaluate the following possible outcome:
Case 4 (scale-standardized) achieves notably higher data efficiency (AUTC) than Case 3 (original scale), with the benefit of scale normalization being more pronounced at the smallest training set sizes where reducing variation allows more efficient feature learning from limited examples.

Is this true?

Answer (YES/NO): NO